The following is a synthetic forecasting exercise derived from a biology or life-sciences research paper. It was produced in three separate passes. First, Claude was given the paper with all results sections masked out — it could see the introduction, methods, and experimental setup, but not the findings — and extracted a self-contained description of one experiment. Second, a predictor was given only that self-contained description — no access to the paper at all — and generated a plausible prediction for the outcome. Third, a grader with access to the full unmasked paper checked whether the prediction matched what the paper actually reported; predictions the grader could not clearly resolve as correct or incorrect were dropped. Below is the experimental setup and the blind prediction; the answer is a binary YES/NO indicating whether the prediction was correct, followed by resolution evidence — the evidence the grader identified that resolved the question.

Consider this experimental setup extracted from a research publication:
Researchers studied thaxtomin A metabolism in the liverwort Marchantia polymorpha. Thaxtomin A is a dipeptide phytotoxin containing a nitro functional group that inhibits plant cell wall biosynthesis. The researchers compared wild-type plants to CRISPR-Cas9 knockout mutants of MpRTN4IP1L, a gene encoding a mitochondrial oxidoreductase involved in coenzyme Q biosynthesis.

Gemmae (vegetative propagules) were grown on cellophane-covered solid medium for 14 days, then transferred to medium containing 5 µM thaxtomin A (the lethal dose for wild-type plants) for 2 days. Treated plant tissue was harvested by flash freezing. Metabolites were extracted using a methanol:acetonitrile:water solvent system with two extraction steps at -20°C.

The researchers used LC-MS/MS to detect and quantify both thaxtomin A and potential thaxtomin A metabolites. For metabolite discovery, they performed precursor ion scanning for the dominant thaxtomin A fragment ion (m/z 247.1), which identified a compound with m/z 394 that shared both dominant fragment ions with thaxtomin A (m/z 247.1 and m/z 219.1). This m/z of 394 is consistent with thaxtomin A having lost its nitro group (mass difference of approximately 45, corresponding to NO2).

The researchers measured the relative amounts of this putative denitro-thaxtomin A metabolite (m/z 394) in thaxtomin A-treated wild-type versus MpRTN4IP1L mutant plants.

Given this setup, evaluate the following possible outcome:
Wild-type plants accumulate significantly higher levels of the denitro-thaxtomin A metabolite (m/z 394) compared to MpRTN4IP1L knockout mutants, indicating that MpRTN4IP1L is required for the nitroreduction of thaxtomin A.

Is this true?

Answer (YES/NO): NO